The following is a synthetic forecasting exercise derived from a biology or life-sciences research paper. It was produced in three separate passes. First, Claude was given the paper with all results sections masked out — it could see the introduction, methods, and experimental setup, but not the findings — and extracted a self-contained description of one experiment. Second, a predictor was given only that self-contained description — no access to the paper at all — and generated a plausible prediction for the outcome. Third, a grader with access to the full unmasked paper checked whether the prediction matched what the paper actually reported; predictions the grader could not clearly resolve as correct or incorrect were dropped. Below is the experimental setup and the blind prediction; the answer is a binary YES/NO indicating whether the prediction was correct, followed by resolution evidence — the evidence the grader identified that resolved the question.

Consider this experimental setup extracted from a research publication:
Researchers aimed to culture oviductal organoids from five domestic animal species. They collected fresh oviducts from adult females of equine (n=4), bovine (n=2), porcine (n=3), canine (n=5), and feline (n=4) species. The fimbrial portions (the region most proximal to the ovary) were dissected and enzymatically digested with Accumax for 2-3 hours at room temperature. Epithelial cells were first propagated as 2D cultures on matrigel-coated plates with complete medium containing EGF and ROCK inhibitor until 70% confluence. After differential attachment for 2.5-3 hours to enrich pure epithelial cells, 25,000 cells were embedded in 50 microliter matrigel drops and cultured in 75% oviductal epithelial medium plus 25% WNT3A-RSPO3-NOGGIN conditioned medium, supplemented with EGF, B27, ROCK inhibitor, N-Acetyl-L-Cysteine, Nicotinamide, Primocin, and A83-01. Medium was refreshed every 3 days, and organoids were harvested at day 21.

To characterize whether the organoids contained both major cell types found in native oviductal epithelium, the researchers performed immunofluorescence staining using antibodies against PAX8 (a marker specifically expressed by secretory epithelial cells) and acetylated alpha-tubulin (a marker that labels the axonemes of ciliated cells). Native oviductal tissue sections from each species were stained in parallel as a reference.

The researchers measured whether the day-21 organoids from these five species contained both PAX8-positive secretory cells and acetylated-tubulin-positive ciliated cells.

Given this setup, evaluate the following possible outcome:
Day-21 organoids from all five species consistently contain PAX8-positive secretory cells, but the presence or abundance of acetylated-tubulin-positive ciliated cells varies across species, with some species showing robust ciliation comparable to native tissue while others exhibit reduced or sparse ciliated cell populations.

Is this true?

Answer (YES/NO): NO